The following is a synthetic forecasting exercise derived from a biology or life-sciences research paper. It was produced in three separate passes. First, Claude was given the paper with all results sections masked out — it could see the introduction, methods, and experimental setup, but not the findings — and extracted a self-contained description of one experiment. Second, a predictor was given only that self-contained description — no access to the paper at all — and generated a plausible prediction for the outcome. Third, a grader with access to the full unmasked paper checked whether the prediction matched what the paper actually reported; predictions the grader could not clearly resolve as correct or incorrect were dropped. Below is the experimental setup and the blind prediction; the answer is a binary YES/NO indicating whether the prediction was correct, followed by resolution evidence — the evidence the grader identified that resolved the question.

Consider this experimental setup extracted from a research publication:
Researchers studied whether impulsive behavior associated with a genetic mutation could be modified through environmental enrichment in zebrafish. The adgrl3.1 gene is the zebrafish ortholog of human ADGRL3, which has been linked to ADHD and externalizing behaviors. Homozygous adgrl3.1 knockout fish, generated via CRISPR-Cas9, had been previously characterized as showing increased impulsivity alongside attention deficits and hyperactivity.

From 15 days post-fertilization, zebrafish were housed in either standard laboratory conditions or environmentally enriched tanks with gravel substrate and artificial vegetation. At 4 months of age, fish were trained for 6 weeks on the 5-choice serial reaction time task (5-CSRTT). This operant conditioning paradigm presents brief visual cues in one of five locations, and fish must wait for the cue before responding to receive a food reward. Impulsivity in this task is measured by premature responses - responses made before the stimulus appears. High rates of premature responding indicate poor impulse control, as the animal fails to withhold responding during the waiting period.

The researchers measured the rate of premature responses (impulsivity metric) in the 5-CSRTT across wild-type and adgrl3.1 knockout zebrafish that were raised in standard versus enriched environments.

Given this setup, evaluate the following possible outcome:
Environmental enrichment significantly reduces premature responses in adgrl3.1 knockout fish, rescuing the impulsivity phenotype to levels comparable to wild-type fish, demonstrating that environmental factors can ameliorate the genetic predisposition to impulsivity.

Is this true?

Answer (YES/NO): NO